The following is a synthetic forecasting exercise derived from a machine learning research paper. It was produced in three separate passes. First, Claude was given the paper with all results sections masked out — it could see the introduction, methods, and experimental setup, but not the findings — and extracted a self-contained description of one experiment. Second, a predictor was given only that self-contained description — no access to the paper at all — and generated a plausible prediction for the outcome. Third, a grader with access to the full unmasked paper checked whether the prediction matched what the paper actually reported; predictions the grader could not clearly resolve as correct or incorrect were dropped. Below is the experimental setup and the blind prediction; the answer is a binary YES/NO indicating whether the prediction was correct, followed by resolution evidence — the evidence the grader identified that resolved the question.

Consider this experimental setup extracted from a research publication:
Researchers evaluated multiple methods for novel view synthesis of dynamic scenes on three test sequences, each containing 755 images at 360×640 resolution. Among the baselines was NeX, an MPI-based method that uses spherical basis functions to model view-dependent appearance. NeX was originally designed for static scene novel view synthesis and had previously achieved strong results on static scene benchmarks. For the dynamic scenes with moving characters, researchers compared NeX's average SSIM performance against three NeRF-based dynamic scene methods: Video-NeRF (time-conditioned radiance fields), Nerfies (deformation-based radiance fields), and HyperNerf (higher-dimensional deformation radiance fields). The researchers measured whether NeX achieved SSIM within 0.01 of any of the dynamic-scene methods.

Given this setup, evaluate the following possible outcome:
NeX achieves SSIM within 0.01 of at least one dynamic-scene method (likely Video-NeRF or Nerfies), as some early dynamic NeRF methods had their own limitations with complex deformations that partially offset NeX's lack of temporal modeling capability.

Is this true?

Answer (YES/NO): YES